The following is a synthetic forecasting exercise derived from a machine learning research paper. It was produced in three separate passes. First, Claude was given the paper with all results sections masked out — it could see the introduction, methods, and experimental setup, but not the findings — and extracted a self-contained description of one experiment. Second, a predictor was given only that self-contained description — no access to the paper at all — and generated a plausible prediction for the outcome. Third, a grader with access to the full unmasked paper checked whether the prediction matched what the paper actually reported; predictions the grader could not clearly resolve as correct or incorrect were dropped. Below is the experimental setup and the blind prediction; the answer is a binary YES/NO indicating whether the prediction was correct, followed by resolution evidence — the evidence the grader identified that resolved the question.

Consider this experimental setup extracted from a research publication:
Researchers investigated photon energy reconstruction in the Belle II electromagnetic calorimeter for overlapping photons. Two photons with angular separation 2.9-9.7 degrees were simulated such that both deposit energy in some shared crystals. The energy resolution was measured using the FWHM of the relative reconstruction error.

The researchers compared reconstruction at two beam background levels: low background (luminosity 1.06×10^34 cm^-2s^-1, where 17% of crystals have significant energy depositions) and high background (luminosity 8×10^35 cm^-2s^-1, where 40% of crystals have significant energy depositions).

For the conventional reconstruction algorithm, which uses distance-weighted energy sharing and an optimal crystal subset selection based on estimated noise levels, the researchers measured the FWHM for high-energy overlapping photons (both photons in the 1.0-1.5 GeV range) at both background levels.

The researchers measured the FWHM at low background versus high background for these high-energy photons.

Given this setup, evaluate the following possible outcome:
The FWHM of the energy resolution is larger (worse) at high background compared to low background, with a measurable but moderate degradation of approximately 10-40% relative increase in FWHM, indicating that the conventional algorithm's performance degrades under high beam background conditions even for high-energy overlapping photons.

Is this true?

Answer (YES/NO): NO